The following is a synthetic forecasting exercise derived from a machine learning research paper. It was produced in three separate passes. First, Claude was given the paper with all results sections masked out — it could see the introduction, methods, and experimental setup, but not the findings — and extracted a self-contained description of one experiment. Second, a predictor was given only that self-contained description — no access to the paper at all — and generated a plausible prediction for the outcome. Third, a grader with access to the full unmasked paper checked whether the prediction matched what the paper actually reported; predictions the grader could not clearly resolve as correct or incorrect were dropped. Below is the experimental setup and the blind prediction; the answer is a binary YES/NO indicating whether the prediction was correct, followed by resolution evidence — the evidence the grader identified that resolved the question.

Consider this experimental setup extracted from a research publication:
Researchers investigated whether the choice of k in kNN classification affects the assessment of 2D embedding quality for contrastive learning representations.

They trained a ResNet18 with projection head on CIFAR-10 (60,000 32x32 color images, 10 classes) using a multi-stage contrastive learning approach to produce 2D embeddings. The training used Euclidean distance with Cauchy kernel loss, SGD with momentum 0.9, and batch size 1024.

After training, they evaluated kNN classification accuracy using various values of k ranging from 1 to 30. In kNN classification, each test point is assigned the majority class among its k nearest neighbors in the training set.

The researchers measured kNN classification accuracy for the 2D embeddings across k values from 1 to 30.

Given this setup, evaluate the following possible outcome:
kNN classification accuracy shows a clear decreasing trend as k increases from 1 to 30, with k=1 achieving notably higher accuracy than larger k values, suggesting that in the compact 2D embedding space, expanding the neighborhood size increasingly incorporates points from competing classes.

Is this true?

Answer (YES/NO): NO